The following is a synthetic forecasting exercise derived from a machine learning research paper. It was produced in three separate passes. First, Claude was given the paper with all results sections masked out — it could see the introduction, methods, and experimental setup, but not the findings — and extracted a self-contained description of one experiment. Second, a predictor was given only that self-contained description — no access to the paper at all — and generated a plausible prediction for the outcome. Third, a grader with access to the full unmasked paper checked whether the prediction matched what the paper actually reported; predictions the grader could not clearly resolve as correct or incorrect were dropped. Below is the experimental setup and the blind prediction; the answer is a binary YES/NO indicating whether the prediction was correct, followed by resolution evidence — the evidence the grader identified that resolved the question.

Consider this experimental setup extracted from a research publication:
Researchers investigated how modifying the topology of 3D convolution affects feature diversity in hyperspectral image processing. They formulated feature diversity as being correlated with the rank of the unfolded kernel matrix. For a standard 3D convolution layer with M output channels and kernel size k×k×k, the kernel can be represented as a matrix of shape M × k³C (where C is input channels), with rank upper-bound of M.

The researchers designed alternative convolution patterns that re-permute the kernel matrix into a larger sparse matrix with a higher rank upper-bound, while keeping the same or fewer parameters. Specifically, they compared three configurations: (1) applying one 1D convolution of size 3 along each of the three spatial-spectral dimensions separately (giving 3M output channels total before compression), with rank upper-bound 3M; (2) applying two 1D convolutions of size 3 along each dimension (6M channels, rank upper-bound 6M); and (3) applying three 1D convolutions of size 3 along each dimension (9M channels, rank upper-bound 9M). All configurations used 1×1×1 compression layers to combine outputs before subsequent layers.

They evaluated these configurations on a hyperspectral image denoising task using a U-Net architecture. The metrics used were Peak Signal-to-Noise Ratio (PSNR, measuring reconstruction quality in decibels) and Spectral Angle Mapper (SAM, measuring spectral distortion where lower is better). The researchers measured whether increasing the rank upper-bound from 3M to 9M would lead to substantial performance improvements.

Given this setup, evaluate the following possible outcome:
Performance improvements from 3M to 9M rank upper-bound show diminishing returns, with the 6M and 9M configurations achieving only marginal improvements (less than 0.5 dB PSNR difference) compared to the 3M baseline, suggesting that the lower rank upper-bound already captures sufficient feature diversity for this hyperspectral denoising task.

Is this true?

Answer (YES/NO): NO